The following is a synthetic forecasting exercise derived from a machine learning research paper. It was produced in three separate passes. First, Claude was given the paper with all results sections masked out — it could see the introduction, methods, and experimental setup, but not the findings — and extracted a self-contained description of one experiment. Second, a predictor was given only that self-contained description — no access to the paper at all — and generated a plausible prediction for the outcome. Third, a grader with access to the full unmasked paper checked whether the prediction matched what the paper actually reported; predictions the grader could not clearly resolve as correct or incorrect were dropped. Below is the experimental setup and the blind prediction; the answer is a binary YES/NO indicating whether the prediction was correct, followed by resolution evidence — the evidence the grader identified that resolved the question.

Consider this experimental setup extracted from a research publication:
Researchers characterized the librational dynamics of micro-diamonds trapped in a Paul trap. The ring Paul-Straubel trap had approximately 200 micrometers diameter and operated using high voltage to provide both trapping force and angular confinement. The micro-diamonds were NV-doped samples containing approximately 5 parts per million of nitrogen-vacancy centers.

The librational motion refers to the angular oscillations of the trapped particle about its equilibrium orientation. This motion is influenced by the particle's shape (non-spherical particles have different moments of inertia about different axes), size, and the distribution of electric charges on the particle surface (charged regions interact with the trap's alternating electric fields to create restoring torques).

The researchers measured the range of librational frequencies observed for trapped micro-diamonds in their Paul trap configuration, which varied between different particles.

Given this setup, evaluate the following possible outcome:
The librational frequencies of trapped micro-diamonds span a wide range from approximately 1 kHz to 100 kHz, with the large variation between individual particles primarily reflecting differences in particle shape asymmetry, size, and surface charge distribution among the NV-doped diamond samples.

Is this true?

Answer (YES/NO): NO